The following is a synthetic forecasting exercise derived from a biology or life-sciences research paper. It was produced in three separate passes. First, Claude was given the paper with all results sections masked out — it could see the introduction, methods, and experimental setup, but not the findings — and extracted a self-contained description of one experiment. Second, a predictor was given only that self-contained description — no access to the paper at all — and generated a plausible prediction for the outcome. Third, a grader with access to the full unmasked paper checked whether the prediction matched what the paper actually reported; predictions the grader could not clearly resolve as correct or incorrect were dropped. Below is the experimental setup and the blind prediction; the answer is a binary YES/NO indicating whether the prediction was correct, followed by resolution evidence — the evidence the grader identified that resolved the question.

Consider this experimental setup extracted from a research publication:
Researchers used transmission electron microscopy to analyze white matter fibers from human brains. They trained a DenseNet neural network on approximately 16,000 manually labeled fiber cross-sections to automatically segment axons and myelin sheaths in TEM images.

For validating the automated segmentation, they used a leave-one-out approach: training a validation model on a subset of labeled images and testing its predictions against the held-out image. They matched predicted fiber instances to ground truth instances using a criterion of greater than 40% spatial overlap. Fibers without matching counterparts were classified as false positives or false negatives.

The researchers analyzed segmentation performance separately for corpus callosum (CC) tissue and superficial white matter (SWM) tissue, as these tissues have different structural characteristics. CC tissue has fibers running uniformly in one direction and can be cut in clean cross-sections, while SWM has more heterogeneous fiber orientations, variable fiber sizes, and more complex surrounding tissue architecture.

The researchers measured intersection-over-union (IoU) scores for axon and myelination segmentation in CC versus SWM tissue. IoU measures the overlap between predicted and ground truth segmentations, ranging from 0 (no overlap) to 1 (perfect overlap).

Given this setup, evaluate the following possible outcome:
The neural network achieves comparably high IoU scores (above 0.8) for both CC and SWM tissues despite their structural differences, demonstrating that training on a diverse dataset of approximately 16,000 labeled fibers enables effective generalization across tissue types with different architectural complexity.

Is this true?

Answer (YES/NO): NO